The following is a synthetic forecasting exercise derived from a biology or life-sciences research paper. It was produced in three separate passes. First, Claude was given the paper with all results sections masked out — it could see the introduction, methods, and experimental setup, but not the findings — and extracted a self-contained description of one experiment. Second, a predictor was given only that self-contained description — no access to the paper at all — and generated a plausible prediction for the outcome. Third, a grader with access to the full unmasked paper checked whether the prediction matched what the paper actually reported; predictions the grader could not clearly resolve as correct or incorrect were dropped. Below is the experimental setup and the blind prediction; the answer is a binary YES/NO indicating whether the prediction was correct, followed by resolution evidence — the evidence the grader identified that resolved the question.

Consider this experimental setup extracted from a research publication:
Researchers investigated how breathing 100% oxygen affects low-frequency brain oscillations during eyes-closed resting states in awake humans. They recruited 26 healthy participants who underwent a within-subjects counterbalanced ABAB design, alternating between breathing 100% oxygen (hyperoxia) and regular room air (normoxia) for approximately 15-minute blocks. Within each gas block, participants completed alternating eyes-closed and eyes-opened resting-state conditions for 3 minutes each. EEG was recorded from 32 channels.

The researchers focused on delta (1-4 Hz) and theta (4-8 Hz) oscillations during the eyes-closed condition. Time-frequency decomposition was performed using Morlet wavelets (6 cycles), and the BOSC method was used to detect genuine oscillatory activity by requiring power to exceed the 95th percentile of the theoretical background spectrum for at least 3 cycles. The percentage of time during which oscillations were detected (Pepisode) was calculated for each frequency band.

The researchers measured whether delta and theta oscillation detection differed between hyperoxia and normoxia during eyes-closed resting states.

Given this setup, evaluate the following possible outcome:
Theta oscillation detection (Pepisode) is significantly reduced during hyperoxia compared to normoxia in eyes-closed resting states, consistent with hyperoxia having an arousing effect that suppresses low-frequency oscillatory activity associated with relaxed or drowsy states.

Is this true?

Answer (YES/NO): NO